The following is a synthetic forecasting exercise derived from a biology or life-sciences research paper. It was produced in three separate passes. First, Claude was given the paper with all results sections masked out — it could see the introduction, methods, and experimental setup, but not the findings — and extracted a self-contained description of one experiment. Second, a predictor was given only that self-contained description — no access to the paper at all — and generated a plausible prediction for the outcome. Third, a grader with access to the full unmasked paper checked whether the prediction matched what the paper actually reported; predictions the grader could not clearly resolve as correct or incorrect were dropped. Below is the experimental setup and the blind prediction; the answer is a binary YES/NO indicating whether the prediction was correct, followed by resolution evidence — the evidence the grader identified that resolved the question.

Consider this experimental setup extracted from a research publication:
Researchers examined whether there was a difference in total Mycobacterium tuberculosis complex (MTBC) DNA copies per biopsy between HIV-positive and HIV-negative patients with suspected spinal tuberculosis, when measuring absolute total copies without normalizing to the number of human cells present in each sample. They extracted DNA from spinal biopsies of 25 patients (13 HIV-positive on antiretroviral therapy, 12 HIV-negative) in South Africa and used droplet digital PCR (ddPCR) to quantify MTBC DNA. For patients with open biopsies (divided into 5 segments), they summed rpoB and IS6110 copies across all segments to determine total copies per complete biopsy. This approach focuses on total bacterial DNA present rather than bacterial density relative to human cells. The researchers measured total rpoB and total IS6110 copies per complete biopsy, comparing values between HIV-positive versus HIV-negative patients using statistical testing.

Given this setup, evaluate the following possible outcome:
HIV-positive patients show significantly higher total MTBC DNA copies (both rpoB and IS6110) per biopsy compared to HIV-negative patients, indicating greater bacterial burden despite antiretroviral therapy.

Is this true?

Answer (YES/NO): NO